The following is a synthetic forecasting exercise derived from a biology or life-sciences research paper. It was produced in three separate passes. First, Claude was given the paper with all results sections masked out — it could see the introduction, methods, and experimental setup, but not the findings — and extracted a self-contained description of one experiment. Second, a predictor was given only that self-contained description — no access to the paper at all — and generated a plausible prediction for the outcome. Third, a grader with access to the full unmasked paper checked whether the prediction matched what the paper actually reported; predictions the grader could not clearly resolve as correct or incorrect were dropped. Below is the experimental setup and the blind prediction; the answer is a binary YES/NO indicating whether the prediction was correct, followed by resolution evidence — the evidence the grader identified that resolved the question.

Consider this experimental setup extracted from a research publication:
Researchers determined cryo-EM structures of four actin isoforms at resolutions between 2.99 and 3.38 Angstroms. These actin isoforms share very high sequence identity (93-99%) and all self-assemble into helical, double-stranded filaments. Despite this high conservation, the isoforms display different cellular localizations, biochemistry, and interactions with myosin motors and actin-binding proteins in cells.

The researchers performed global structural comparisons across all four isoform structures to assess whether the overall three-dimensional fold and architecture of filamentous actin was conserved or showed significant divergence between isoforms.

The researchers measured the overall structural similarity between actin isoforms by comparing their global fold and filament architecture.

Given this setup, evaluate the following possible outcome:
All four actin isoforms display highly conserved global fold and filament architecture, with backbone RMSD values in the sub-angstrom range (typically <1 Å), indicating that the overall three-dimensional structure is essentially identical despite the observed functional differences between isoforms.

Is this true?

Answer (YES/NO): NO